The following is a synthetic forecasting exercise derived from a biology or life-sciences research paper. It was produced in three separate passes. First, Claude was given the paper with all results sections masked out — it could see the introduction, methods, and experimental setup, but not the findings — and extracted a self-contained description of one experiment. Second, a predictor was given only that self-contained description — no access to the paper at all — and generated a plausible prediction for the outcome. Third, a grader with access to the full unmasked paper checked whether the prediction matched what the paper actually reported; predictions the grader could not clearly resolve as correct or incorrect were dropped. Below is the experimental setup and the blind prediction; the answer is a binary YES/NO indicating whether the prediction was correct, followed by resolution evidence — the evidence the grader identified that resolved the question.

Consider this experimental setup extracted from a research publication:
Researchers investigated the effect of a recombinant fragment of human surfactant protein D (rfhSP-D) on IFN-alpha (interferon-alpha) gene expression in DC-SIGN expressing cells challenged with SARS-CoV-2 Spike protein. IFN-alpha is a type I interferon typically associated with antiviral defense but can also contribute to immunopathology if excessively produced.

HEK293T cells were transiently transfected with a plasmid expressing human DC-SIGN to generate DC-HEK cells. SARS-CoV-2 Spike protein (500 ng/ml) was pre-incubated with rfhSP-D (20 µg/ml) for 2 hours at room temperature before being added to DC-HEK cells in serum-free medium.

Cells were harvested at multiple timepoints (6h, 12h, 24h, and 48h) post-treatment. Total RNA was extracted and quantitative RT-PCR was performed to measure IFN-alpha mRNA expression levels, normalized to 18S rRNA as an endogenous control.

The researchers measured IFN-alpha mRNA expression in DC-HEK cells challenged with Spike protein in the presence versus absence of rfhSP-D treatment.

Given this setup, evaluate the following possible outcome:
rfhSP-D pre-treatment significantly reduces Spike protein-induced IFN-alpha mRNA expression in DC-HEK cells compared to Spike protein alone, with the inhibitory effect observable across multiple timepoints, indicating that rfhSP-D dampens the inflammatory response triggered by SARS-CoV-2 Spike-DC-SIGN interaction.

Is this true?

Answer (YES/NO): NO